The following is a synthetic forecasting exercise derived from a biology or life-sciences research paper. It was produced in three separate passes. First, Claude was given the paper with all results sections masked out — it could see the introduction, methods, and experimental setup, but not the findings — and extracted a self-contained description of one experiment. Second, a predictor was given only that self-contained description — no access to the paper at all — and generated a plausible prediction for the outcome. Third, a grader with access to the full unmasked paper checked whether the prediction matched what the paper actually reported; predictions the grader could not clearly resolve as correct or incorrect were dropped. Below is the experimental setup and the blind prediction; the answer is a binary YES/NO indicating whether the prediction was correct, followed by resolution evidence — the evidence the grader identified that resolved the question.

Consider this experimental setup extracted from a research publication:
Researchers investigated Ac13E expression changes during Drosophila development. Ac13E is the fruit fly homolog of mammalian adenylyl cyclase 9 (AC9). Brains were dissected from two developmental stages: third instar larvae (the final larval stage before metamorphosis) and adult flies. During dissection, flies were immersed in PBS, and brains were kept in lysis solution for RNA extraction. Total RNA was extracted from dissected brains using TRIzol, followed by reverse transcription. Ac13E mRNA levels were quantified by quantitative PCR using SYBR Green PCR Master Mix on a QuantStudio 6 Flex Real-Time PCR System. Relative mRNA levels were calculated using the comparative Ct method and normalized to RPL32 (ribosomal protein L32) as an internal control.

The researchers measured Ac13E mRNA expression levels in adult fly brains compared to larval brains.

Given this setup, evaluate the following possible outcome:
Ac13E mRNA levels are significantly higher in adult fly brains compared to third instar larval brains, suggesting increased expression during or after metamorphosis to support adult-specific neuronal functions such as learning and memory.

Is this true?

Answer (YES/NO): YES